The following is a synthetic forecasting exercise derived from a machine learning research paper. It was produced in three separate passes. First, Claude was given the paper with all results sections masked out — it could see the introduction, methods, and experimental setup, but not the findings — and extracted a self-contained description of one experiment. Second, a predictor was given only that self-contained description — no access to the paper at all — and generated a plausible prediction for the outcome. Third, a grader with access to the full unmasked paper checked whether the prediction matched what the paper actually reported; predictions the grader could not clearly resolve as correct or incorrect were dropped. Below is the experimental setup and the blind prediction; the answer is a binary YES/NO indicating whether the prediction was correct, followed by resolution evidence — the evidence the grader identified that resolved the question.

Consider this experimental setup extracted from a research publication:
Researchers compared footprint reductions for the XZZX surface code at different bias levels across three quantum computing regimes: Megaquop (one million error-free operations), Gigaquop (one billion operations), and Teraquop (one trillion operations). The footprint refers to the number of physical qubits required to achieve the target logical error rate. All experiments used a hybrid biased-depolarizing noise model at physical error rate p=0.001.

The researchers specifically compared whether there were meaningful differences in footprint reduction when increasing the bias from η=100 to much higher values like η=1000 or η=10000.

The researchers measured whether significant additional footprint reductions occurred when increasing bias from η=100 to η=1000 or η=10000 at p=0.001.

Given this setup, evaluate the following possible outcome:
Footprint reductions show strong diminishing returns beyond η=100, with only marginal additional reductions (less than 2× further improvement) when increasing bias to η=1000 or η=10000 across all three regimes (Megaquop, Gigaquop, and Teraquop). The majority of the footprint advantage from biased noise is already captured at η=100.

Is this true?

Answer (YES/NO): YES